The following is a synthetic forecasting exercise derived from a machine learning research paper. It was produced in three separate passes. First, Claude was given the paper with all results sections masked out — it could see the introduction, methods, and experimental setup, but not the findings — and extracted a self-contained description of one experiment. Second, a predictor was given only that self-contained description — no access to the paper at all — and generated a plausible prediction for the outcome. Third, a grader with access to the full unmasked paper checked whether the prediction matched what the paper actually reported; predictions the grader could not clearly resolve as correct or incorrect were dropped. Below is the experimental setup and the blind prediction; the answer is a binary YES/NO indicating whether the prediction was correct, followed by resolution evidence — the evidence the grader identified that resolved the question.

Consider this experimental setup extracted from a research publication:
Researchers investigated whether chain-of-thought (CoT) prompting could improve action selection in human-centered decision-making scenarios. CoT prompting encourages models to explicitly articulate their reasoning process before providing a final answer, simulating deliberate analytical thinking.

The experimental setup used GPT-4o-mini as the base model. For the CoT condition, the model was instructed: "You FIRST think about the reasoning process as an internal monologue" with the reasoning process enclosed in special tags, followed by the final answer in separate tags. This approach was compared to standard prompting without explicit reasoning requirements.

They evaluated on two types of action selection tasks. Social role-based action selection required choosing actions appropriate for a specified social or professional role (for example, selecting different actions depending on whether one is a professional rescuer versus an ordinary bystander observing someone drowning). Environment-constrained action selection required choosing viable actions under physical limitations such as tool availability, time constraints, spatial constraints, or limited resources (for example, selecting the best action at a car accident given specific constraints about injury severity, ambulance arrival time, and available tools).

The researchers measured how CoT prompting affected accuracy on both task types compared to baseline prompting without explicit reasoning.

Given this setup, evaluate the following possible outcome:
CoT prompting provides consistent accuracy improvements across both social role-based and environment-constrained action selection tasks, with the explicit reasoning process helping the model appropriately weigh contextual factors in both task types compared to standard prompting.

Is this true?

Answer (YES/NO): NO